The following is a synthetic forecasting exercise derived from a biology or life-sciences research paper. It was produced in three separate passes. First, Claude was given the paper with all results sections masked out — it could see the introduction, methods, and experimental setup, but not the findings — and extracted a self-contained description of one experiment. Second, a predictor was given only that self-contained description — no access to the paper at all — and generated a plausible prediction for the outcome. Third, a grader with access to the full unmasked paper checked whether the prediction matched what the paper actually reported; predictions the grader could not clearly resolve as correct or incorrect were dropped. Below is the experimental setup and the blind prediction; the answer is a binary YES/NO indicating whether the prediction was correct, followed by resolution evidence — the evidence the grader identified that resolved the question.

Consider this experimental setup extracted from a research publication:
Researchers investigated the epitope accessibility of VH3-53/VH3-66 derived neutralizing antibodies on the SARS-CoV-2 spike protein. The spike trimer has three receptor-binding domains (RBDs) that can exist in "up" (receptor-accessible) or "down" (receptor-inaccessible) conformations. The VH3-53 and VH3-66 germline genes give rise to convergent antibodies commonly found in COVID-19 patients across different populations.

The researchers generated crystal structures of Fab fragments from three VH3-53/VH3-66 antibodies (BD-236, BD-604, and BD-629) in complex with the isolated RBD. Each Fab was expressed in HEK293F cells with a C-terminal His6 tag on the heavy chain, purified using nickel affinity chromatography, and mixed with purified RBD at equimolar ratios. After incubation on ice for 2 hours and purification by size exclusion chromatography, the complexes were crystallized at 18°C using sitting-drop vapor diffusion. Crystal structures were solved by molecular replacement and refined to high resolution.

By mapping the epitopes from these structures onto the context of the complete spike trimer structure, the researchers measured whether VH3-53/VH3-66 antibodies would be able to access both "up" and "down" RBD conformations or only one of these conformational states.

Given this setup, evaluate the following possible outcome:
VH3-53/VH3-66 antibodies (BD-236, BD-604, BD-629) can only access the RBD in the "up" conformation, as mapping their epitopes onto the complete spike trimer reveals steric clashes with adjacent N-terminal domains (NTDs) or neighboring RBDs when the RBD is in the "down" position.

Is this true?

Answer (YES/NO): YES